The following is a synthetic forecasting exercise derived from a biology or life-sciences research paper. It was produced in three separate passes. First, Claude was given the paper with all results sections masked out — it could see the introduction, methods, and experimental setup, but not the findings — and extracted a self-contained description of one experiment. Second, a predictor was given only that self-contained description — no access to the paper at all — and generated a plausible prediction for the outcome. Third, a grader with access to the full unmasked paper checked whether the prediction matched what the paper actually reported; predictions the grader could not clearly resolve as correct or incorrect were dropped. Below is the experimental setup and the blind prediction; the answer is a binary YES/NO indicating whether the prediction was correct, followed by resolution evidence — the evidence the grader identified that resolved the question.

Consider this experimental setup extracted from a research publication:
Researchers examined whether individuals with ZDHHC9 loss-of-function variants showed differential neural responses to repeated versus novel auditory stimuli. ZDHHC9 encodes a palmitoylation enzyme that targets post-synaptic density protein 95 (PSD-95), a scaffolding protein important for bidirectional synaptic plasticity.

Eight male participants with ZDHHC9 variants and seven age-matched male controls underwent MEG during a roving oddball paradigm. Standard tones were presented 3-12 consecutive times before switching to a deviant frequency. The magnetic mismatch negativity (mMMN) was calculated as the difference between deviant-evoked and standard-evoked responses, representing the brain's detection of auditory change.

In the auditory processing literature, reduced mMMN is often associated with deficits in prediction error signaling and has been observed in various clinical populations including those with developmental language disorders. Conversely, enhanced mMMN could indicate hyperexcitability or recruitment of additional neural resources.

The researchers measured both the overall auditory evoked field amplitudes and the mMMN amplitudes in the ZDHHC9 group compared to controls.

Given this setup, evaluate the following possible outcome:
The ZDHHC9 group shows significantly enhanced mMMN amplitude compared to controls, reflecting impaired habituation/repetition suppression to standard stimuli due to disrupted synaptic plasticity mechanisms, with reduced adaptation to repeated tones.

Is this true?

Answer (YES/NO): NO